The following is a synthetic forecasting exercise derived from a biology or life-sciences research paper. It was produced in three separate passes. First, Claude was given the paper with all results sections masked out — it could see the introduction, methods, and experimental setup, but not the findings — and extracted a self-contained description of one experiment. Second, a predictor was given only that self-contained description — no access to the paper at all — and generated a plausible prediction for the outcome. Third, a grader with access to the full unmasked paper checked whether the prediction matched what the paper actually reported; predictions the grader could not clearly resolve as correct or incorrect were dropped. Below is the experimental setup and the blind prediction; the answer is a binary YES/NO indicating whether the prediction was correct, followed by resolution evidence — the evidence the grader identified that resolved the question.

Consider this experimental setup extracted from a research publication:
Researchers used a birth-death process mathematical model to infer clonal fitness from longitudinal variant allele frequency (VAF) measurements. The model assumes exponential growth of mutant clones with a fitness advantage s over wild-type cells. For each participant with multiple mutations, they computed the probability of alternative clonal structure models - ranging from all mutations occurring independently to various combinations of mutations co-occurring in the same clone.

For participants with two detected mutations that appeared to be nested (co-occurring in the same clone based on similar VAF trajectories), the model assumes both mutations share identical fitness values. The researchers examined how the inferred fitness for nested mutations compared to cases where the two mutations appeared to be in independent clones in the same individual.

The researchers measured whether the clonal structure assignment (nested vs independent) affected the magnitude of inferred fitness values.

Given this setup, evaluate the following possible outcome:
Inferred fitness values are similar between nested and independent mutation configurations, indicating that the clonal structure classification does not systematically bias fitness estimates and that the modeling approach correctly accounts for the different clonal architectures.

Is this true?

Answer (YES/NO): NO